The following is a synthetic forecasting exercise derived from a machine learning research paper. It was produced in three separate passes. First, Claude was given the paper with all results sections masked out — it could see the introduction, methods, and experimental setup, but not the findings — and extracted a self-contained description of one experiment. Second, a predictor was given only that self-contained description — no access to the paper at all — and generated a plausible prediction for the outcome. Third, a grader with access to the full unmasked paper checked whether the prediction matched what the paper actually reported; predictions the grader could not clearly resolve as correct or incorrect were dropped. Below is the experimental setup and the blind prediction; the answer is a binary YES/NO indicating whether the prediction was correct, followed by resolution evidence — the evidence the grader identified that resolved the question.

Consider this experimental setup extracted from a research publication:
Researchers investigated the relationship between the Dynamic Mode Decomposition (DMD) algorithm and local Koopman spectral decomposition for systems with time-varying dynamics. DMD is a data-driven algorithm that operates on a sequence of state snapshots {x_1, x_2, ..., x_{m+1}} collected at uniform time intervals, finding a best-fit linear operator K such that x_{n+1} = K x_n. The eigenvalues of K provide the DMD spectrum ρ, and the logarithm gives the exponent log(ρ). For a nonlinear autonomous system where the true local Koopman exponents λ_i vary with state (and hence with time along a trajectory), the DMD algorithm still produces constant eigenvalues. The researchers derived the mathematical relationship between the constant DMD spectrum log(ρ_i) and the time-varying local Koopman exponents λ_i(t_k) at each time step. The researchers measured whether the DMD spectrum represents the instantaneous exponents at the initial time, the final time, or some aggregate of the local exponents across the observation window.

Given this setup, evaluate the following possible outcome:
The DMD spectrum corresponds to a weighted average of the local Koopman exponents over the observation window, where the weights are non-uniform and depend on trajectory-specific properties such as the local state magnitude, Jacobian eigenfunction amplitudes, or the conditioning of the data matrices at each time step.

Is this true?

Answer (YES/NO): NO